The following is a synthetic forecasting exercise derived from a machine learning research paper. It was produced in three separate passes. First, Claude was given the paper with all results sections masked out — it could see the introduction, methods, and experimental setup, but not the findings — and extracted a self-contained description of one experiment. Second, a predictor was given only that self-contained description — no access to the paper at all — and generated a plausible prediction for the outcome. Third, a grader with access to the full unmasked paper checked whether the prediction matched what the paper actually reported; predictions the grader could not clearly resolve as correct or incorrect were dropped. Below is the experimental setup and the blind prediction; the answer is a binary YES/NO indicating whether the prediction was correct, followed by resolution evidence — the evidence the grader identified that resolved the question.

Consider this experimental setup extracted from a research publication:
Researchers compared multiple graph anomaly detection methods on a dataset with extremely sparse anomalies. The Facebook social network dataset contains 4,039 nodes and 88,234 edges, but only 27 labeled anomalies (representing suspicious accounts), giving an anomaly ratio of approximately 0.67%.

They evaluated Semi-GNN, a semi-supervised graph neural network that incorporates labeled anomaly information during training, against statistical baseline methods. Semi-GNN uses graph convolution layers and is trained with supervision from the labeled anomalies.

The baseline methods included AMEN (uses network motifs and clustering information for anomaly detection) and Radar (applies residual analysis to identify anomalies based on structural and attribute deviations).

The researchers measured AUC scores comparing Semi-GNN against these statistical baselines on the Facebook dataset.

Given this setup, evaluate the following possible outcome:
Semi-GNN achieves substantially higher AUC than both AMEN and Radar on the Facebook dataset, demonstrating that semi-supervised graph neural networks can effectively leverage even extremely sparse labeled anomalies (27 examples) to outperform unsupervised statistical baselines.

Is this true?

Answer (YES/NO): NO